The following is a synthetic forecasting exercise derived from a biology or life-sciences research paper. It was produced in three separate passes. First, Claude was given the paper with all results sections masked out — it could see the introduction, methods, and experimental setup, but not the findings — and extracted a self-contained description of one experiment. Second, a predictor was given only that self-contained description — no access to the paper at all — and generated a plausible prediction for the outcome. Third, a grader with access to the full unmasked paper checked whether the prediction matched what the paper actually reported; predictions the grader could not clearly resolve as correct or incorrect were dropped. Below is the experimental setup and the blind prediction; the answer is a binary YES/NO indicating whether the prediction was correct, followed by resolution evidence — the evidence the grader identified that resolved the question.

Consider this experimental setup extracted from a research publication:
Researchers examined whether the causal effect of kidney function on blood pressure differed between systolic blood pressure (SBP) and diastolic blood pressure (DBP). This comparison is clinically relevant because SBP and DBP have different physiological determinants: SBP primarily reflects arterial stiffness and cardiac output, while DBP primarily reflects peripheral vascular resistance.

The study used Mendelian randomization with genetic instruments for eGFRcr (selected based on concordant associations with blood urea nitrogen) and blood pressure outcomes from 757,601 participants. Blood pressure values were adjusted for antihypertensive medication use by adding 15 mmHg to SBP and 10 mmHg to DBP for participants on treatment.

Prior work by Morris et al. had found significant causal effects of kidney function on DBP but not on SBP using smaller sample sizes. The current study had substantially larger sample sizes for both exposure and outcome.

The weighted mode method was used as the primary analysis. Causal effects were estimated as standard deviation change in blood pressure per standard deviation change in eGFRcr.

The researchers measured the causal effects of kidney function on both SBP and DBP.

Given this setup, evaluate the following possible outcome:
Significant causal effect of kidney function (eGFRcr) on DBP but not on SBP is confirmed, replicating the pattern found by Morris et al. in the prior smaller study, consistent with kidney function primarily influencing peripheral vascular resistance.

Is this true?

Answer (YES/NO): NO